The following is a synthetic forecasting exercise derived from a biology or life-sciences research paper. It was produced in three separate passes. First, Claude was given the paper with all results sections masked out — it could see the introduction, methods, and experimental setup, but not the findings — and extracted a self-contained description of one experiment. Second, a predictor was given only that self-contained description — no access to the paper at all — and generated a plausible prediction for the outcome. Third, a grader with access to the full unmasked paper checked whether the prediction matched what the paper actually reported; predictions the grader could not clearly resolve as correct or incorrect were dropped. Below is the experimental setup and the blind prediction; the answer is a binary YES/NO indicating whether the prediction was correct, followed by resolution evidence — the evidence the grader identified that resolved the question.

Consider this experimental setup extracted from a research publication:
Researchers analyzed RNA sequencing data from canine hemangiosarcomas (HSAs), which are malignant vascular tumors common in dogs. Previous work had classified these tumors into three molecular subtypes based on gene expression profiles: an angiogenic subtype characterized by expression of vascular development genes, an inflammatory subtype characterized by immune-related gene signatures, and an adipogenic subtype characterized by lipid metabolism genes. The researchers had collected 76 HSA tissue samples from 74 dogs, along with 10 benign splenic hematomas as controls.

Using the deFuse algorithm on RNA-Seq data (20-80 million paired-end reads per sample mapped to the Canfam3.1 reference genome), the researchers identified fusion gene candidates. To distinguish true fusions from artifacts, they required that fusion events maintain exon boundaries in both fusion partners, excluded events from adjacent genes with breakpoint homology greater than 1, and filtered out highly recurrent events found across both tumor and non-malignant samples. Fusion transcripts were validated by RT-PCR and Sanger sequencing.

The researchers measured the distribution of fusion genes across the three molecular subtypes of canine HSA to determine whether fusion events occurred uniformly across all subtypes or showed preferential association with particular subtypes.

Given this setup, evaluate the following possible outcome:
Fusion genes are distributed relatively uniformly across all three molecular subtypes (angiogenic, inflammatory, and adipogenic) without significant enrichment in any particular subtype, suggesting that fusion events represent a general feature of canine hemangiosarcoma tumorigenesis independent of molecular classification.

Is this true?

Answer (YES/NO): NO